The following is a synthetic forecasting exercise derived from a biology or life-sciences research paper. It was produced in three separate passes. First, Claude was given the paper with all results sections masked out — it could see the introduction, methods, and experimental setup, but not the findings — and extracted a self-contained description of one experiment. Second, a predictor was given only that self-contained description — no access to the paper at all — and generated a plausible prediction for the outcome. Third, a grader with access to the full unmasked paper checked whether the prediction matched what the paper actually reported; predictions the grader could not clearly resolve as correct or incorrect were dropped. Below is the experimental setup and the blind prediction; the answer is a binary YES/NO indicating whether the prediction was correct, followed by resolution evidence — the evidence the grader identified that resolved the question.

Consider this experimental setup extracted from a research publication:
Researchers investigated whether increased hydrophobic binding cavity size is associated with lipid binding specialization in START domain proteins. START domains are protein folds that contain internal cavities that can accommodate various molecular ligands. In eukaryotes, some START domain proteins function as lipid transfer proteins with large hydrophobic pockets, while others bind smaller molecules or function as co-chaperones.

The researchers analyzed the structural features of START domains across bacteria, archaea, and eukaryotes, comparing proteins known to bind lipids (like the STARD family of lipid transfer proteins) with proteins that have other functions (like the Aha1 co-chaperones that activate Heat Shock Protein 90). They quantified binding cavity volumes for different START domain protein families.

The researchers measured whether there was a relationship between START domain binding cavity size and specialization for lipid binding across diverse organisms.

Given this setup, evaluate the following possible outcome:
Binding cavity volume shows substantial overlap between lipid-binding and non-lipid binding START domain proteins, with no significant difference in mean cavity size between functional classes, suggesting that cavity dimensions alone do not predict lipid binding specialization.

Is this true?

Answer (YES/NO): NO